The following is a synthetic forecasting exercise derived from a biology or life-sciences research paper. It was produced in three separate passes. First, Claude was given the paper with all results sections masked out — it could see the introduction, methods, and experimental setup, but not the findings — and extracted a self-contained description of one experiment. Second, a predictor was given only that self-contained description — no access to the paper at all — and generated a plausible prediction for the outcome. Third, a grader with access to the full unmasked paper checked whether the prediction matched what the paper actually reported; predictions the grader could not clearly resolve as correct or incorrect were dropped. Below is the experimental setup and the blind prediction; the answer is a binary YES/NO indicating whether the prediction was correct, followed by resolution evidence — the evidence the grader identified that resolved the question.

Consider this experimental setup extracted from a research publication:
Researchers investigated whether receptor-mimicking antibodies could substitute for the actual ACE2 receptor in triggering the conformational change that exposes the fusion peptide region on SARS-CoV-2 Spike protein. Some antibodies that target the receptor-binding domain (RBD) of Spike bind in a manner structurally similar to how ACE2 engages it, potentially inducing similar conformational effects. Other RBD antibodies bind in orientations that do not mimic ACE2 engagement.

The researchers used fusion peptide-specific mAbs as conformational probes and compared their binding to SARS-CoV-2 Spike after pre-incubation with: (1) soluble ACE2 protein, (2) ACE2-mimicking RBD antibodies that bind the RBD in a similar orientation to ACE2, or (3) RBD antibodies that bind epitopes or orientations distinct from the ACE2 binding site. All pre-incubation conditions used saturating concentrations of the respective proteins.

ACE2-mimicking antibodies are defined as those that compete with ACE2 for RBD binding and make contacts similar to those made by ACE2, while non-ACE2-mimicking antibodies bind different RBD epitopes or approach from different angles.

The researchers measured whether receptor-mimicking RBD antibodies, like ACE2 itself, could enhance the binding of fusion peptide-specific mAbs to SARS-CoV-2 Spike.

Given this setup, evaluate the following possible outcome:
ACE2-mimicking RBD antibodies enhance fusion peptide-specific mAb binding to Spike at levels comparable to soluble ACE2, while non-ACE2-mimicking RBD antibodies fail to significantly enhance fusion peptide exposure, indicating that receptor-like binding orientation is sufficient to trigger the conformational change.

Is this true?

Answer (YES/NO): YES